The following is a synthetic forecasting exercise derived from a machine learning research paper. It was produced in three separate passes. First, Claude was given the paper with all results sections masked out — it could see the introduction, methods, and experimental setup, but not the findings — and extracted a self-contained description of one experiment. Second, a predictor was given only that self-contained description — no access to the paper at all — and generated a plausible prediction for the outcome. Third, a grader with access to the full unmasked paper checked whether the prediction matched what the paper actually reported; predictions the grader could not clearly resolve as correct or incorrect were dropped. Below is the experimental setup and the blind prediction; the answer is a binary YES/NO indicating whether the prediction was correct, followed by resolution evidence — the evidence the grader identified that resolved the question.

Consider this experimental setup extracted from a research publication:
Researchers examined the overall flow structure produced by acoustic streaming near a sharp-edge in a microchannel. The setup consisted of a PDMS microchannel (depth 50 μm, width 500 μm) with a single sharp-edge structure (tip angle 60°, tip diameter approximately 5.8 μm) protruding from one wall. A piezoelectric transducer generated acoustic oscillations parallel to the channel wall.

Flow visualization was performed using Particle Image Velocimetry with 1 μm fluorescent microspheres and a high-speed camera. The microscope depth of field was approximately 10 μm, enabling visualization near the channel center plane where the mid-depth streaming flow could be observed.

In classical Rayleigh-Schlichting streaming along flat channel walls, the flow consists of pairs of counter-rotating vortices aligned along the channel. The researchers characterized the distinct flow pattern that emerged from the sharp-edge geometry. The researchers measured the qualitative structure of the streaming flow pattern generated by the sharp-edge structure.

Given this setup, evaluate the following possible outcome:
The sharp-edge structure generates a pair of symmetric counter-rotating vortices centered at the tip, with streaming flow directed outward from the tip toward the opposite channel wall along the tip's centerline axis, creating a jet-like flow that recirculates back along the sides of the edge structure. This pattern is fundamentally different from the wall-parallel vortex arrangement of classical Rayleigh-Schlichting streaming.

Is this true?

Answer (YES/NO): YES